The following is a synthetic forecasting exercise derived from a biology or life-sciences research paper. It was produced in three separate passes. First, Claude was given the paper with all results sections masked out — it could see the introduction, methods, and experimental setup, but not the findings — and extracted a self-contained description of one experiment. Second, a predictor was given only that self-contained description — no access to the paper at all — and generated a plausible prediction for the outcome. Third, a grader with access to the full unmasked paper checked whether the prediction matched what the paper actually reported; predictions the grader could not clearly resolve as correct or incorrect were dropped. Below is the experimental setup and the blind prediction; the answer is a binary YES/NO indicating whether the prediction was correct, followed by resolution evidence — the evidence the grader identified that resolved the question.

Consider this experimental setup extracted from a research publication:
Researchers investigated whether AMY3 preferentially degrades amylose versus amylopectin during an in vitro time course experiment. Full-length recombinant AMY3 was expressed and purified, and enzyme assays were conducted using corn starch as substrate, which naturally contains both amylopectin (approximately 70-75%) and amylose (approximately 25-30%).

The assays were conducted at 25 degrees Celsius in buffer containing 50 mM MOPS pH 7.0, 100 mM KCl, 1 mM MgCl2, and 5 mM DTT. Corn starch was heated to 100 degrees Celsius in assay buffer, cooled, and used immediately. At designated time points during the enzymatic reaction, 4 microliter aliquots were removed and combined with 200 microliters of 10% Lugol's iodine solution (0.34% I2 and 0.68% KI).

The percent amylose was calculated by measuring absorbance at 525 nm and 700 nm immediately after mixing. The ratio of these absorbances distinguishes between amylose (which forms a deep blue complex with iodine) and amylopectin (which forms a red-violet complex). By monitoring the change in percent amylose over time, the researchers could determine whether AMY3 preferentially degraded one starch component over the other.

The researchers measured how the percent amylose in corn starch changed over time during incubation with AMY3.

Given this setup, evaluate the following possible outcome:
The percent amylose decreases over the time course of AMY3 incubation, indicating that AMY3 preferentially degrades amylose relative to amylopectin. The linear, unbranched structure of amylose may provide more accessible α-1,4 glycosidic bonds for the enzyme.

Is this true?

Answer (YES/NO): YES